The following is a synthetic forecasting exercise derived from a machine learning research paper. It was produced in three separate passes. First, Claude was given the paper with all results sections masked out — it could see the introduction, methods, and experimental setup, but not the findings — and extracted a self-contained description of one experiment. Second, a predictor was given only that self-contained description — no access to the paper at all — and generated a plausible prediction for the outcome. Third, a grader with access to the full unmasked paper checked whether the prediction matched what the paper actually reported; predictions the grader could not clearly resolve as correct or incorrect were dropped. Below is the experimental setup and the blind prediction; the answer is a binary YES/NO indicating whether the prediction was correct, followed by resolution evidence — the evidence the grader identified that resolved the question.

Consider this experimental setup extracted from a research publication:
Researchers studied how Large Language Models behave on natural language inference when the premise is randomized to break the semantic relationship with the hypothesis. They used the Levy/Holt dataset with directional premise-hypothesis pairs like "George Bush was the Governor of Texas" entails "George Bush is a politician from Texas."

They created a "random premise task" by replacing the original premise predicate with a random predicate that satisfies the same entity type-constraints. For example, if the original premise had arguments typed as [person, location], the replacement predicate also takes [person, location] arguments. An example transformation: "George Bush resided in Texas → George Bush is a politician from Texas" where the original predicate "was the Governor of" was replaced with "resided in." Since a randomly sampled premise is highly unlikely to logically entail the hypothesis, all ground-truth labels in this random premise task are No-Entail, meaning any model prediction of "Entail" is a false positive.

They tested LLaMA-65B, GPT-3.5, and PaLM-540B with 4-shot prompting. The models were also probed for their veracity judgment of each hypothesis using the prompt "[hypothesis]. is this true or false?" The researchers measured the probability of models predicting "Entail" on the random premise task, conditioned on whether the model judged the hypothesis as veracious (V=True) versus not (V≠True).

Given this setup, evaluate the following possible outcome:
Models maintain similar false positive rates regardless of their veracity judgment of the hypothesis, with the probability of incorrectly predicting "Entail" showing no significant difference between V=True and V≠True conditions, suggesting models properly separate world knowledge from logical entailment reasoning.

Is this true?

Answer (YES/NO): NO